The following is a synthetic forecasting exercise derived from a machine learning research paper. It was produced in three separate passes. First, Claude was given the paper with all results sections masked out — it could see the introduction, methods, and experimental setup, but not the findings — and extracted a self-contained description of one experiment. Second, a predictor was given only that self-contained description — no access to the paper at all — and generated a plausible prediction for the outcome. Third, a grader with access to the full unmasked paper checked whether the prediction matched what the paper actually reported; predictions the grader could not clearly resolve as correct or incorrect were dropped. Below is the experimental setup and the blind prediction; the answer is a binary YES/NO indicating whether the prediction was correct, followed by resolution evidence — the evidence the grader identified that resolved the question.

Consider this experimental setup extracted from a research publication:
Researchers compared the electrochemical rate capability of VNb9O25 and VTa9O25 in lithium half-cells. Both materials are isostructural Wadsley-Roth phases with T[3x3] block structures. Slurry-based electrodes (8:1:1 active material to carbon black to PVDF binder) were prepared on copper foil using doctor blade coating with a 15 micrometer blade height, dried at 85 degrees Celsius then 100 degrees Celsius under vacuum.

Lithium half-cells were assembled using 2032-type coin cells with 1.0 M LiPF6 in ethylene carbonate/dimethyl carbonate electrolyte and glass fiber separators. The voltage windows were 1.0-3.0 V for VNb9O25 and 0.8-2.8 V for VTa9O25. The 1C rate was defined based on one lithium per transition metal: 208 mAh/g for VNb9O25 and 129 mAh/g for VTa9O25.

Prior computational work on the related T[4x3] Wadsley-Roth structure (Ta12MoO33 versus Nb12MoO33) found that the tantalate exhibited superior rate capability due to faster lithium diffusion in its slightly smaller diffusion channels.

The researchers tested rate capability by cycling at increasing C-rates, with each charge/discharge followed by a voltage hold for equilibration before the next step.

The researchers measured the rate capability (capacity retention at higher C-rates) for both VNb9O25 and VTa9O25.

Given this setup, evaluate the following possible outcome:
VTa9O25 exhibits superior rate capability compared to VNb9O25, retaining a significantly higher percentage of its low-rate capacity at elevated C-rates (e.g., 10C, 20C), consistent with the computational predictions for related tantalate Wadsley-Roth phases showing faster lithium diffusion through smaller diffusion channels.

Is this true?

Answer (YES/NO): NO